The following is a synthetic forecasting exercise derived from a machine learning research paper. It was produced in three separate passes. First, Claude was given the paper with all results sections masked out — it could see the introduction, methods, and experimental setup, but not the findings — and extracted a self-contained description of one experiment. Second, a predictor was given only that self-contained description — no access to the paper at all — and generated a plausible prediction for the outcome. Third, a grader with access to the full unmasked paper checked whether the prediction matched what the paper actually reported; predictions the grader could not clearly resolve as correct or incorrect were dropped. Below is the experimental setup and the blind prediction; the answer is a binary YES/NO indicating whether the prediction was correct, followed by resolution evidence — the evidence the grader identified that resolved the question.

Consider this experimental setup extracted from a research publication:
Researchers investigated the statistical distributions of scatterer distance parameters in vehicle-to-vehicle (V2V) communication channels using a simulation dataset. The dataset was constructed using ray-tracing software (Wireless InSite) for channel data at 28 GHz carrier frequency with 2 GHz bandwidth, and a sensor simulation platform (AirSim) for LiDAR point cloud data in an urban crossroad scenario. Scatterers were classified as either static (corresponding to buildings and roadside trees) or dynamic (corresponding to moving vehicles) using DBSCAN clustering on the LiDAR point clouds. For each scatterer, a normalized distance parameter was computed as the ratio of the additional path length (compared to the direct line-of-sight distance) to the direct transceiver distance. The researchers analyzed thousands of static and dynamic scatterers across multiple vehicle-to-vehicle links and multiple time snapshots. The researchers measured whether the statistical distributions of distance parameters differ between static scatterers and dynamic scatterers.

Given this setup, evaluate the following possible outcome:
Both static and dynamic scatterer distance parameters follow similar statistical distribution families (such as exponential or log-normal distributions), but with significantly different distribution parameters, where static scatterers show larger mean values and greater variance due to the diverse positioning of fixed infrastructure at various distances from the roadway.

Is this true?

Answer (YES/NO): NO